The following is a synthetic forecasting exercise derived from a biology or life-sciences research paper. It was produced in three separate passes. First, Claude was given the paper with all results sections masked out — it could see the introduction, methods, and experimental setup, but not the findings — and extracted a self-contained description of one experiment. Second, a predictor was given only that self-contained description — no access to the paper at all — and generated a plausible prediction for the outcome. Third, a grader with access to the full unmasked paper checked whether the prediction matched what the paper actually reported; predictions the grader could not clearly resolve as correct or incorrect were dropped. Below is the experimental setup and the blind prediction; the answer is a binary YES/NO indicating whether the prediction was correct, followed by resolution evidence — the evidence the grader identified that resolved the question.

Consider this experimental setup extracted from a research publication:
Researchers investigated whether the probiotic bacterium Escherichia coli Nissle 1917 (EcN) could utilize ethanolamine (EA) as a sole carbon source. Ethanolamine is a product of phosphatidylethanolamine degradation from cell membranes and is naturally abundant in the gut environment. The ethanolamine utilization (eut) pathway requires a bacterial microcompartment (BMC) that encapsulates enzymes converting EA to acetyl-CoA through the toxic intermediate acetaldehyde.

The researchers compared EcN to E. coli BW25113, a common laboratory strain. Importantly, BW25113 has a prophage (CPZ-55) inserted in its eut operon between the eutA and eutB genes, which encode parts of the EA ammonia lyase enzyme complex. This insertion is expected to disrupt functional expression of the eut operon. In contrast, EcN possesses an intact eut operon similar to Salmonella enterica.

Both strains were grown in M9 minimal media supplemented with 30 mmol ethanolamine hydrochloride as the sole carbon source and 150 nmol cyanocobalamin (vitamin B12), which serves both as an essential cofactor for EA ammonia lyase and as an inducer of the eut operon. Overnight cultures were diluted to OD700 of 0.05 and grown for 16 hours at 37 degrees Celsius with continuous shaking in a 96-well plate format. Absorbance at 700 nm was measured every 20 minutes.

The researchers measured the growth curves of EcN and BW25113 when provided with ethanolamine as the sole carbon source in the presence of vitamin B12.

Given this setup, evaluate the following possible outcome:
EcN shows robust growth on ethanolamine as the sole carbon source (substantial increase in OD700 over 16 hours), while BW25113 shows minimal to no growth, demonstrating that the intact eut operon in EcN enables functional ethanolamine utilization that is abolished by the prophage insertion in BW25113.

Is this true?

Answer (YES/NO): YES